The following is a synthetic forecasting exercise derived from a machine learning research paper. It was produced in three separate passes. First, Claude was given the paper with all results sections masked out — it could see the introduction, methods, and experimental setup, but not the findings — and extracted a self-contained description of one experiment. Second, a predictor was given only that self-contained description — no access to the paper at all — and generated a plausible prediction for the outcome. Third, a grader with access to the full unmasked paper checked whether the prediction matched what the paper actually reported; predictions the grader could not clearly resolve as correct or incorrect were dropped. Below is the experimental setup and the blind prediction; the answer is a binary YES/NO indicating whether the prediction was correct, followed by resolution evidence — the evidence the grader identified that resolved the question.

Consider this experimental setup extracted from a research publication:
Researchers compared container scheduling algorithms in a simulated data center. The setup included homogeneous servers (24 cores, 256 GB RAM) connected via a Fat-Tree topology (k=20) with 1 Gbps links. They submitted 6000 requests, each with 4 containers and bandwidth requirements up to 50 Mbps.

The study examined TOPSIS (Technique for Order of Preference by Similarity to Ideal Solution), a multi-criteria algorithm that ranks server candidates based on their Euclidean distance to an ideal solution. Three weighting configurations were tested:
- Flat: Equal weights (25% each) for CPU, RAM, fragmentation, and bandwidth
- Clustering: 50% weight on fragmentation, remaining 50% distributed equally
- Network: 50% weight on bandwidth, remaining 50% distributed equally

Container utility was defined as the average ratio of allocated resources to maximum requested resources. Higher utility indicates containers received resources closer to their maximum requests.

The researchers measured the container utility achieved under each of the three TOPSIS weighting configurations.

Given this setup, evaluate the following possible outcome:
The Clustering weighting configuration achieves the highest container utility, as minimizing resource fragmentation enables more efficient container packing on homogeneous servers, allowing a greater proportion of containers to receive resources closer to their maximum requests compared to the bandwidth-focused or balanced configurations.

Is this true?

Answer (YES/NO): YES